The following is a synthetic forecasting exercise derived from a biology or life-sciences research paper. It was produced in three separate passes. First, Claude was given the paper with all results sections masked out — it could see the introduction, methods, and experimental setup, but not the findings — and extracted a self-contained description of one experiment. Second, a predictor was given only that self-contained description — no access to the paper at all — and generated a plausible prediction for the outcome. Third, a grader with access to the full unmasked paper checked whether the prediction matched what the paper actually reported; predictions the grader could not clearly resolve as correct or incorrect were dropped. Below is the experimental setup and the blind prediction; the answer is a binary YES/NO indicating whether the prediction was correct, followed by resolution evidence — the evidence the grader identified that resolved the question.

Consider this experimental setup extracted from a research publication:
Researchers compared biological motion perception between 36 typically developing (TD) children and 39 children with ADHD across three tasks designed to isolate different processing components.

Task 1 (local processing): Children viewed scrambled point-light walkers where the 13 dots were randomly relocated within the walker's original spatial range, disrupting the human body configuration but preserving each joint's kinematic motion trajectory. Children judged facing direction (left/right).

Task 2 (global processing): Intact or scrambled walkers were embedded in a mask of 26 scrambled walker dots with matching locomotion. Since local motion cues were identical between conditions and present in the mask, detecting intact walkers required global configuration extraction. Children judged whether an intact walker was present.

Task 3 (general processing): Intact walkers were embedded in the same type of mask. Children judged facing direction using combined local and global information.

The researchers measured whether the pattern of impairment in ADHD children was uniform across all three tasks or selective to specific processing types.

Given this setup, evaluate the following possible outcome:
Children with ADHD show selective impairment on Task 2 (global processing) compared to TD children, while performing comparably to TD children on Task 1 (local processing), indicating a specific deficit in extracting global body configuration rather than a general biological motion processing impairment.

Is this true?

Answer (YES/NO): NO